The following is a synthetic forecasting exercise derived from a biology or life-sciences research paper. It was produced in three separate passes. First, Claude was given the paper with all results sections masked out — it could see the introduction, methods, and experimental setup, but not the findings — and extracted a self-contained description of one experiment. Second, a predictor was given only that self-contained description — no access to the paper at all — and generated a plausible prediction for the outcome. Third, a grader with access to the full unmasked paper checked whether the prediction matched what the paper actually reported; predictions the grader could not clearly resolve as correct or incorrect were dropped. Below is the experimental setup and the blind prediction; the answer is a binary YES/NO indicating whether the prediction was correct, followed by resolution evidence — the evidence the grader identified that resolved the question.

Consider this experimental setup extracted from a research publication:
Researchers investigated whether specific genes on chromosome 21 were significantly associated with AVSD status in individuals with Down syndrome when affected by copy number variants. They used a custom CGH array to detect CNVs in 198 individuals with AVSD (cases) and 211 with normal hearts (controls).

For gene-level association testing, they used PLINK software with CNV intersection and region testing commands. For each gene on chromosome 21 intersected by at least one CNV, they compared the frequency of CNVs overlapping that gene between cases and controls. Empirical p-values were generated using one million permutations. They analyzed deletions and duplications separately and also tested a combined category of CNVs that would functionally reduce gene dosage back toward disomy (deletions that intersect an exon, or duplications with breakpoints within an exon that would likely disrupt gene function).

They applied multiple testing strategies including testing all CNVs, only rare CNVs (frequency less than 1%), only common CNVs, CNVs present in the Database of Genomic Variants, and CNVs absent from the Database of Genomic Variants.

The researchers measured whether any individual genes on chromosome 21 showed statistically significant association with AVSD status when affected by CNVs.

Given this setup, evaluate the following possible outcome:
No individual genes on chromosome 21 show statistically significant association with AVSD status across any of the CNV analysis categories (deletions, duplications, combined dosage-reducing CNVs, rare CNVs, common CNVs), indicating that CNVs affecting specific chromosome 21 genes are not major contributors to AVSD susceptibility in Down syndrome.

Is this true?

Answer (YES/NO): YES